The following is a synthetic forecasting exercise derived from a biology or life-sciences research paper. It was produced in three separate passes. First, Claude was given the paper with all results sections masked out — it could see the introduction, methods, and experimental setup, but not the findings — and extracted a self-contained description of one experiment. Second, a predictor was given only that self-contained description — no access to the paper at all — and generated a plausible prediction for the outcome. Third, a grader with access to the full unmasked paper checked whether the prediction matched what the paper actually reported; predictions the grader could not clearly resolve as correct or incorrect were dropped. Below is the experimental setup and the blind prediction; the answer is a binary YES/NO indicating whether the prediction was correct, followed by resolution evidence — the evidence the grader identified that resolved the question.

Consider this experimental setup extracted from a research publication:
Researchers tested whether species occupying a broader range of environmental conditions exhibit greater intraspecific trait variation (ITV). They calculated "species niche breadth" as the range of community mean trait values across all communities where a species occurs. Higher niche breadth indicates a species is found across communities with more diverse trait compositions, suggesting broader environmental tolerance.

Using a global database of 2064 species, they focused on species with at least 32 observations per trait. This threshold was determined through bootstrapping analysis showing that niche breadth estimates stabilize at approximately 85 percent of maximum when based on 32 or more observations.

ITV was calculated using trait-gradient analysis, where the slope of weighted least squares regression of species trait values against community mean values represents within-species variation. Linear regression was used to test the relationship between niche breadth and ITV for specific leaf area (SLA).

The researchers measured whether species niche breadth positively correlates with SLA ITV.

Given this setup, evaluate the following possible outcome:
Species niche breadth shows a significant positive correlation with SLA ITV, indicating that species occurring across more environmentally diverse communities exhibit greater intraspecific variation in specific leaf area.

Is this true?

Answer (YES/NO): NO